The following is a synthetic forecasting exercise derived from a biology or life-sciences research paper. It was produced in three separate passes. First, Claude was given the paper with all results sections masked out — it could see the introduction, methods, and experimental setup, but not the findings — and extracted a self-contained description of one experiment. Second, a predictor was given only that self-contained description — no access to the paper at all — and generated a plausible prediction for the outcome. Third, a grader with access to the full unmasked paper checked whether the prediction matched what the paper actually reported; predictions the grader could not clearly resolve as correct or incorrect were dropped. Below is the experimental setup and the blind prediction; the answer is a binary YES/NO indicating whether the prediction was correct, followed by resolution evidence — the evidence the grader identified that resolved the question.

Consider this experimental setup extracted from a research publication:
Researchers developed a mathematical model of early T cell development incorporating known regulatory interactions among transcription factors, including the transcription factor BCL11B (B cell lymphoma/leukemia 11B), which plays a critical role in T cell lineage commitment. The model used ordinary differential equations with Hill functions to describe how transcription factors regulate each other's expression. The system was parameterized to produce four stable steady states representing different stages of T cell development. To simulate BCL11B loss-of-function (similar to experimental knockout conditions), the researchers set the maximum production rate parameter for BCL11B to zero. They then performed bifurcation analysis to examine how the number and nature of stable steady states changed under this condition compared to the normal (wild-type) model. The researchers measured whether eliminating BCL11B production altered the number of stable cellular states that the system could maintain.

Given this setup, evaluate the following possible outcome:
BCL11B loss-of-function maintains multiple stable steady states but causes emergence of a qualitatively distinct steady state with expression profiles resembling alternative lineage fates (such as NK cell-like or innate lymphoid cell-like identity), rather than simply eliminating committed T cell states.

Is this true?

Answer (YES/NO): NO